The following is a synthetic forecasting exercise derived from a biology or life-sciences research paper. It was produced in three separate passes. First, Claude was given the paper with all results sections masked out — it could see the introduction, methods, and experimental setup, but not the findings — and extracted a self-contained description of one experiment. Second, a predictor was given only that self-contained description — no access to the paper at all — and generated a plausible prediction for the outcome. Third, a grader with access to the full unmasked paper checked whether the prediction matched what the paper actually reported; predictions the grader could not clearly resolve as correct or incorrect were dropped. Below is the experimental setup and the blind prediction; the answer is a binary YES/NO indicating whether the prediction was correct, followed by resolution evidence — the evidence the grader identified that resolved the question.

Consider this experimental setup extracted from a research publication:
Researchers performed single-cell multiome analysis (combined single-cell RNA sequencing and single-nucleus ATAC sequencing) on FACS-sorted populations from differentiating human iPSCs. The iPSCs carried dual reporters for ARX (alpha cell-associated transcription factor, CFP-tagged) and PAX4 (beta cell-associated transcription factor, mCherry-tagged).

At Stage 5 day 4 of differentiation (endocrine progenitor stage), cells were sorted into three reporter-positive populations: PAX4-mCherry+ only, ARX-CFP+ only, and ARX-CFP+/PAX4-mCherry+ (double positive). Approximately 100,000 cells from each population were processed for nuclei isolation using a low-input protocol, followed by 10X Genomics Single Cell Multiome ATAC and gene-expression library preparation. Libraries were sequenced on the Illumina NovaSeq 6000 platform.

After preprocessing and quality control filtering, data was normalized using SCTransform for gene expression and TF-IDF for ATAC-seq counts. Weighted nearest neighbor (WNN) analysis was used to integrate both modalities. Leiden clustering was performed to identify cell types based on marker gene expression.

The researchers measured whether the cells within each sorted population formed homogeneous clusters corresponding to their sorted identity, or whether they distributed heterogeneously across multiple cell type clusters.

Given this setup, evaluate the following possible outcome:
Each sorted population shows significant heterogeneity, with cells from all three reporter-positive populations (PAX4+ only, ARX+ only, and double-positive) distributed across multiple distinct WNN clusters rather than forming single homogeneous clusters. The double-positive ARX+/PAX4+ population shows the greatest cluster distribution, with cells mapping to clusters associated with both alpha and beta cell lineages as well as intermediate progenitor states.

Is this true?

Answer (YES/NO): NO